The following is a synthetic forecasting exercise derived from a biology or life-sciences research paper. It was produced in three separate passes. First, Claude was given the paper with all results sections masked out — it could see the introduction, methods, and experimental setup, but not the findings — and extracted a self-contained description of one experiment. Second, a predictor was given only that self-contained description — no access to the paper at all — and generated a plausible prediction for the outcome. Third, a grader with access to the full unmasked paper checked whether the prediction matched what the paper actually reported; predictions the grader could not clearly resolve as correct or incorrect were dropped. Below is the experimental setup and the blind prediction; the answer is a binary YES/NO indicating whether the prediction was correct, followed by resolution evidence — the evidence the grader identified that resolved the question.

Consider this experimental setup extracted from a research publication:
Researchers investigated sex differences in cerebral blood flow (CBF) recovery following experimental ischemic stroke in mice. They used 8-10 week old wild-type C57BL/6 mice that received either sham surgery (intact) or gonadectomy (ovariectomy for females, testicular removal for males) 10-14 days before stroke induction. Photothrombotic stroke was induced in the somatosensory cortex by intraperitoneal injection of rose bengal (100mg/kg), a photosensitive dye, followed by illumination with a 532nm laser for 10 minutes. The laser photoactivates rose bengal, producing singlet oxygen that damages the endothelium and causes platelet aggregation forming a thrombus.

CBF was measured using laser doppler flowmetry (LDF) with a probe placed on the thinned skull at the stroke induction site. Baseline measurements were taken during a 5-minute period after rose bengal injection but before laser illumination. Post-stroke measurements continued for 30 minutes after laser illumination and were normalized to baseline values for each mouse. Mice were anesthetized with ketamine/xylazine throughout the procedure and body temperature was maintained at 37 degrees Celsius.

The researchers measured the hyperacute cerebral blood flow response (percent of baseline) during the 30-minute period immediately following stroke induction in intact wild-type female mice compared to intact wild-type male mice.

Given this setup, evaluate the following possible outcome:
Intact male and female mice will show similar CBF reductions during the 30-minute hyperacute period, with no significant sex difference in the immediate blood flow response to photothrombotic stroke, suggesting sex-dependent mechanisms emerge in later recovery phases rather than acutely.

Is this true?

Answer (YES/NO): NO